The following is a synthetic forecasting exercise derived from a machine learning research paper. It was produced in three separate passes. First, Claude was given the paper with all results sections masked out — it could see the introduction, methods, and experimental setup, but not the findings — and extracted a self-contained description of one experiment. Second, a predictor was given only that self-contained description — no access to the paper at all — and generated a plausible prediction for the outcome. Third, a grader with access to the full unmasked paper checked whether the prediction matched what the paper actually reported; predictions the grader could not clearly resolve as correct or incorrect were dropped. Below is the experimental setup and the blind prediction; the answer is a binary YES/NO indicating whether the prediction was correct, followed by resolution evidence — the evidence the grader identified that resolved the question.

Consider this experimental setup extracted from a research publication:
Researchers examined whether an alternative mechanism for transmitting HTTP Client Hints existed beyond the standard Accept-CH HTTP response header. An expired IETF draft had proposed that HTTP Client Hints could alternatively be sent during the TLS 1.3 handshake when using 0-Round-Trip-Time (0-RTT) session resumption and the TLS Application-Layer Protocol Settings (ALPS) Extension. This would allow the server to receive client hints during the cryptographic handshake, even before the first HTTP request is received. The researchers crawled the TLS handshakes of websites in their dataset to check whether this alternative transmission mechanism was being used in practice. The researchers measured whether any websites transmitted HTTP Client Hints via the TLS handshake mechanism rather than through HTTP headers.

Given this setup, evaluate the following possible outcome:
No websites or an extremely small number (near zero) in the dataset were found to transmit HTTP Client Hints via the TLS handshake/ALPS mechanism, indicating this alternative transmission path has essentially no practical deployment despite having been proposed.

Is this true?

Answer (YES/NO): YES